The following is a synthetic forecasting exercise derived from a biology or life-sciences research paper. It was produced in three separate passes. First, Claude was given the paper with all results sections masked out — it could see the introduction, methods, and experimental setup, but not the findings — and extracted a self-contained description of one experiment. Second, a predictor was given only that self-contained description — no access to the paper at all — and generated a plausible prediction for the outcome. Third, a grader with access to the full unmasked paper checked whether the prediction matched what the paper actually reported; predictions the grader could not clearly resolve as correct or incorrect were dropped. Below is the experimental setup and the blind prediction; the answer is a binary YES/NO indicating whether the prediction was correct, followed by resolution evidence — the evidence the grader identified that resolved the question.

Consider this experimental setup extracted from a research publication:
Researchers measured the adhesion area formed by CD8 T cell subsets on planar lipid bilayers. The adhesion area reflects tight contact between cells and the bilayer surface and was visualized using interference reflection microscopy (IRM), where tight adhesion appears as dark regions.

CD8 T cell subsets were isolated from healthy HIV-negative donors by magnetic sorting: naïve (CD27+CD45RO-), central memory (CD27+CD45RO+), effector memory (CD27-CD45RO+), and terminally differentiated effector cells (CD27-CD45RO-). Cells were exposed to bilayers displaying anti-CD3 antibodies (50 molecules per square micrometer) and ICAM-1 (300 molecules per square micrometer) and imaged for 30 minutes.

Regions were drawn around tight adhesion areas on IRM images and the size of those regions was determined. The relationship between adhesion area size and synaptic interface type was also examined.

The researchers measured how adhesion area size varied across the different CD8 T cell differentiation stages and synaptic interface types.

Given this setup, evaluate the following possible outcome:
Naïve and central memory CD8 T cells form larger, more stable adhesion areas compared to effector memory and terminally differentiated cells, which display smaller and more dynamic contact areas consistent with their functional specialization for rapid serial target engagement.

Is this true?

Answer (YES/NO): NO